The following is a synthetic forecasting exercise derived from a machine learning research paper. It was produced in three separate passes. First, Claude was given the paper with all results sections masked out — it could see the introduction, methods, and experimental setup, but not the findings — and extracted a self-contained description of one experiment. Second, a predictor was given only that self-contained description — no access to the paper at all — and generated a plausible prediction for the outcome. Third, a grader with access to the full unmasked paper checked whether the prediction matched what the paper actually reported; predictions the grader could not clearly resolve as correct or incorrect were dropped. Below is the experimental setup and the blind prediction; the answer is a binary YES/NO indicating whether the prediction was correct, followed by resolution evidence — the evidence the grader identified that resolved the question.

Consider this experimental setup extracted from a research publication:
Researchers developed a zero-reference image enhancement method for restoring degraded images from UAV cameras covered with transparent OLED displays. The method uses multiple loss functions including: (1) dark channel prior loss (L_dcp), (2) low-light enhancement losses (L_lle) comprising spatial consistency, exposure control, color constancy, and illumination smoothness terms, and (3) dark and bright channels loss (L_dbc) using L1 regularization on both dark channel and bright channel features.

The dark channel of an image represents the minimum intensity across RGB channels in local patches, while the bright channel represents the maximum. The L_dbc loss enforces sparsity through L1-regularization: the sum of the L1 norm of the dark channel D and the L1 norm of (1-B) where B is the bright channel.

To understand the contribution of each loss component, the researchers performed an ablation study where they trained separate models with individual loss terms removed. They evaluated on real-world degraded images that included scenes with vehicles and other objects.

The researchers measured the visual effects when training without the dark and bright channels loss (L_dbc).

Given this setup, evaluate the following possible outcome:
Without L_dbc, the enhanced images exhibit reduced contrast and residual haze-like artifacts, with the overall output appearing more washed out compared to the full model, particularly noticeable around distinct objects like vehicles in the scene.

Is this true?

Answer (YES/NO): NO